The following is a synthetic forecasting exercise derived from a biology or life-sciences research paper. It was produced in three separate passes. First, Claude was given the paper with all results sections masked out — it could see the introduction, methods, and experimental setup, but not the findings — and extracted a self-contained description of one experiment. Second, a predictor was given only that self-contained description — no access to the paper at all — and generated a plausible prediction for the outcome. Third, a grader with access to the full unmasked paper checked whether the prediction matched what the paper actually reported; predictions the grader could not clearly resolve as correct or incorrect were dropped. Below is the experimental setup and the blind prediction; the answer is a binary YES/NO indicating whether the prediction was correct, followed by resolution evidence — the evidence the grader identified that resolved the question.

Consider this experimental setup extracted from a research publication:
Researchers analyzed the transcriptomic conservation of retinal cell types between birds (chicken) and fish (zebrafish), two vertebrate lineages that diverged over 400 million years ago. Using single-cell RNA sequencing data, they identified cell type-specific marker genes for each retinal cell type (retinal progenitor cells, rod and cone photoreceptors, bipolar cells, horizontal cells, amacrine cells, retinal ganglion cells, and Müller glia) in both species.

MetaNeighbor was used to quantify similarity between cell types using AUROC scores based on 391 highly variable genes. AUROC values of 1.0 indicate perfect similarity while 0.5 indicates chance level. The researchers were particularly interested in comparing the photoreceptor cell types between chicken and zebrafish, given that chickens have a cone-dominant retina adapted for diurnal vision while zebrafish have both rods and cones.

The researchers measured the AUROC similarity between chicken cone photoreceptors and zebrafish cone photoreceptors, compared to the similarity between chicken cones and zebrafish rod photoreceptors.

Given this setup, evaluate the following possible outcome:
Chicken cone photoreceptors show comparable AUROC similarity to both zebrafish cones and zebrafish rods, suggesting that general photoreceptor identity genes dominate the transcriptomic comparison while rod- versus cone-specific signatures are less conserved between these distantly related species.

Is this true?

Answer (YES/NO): NO